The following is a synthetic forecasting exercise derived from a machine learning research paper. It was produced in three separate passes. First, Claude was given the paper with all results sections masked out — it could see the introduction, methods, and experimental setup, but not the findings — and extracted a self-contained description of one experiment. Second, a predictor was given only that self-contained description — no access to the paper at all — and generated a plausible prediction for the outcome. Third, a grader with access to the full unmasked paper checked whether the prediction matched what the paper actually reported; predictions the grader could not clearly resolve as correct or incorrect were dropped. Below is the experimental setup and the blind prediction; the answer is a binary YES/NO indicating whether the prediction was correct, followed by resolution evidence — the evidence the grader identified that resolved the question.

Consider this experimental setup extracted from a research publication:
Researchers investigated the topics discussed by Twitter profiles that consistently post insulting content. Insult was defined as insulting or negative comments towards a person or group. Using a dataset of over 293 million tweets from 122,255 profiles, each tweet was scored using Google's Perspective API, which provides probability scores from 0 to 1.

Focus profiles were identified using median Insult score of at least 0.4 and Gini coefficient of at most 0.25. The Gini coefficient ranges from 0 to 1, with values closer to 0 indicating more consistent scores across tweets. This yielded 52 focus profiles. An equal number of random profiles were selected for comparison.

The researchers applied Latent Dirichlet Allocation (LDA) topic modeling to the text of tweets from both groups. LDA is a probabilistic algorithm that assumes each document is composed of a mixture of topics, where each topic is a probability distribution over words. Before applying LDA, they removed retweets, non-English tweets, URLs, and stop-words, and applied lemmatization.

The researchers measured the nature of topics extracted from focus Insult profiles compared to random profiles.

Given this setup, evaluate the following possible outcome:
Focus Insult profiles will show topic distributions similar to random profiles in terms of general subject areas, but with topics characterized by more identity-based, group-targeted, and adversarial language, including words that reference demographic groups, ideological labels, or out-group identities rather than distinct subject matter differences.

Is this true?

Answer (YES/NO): NO